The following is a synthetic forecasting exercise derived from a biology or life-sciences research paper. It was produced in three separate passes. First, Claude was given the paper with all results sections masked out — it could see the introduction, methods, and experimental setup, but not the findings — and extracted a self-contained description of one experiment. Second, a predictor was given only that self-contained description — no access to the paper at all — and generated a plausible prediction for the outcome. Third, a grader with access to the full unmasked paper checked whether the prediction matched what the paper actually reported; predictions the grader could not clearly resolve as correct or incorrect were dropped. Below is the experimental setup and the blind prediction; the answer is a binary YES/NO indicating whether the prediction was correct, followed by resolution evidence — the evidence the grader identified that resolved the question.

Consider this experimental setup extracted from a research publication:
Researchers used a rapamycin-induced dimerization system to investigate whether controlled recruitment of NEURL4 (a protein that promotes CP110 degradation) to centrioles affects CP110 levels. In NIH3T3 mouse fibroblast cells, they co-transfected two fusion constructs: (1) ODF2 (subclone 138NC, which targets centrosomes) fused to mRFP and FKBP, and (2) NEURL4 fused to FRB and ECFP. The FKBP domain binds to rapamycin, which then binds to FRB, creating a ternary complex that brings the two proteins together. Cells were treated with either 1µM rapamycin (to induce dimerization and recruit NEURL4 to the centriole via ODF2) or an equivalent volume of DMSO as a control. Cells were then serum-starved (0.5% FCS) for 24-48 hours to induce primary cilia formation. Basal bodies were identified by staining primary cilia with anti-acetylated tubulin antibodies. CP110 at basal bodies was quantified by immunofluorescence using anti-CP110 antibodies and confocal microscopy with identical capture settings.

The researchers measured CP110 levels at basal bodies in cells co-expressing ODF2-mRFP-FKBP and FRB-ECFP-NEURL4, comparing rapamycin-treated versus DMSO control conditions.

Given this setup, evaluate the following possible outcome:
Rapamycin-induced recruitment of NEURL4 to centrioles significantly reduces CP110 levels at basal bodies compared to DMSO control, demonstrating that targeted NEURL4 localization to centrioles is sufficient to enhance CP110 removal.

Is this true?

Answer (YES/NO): NO